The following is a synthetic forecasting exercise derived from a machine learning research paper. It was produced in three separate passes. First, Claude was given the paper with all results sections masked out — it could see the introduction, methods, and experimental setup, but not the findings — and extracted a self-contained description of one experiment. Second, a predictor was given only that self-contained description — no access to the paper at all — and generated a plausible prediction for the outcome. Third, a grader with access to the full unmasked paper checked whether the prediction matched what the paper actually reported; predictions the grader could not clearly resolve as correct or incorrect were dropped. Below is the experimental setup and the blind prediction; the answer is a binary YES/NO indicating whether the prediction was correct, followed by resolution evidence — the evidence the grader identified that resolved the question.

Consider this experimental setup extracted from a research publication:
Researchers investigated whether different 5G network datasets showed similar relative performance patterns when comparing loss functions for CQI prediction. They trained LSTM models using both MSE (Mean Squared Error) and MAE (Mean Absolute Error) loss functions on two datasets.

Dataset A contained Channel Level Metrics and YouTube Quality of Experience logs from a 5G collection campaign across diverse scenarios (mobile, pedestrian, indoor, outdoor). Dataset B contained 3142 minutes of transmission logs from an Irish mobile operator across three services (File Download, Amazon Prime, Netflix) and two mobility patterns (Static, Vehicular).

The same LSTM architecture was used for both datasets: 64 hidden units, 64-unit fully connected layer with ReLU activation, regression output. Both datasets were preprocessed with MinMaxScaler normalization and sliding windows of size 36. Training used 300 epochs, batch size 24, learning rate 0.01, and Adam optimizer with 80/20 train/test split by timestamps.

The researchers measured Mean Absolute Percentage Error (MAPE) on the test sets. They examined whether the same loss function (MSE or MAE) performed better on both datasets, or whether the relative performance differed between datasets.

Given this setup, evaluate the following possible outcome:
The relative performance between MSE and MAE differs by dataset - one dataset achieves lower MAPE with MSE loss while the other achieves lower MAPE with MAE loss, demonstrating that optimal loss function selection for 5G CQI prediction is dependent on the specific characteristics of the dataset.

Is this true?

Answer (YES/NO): NO